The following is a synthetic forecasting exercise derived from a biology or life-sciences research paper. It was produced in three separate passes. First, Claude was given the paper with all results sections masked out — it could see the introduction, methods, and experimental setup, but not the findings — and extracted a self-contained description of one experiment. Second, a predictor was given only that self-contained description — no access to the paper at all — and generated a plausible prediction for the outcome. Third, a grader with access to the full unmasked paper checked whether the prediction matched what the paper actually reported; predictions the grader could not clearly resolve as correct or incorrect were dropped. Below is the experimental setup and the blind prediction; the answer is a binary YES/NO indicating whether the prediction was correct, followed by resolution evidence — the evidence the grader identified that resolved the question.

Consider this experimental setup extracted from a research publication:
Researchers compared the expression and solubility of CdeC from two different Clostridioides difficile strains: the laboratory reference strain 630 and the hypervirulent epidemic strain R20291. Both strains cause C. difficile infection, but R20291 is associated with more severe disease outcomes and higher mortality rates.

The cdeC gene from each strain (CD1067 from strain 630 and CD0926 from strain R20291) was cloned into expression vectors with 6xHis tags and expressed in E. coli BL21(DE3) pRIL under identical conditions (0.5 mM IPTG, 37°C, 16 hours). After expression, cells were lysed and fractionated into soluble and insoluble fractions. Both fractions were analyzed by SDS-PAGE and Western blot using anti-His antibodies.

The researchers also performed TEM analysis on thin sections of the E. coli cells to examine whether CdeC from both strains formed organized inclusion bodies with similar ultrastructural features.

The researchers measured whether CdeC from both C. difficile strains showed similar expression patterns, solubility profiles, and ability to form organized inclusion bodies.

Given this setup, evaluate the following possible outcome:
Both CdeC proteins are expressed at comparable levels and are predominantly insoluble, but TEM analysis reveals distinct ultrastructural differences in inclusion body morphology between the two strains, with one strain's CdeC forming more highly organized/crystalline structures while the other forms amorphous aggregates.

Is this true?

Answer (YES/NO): NO